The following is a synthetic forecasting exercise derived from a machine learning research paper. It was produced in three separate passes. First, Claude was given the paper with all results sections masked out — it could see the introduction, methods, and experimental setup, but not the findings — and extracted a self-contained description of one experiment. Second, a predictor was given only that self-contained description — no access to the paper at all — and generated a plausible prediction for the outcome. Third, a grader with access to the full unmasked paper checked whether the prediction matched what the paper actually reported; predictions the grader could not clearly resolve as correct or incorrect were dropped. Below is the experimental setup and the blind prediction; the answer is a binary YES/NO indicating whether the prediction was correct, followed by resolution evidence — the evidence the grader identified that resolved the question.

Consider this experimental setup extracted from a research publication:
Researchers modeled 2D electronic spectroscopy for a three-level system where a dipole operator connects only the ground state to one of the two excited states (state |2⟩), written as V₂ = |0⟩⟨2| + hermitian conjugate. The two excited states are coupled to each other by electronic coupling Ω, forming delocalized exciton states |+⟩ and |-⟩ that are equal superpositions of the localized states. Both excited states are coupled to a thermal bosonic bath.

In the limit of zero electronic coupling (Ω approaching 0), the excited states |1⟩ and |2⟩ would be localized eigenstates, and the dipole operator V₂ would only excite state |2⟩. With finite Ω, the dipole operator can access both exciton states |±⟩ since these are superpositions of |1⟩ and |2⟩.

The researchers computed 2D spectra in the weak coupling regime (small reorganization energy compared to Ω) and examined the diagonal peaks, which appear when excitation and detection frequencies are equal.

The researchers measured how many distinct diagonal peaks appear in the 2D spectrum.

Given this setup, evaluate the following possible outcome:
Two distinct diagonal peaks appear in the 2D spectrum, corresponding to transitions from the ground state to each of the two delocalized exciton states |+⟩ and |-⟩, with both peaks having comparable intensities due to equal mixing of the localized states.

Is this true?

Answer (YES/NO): YES